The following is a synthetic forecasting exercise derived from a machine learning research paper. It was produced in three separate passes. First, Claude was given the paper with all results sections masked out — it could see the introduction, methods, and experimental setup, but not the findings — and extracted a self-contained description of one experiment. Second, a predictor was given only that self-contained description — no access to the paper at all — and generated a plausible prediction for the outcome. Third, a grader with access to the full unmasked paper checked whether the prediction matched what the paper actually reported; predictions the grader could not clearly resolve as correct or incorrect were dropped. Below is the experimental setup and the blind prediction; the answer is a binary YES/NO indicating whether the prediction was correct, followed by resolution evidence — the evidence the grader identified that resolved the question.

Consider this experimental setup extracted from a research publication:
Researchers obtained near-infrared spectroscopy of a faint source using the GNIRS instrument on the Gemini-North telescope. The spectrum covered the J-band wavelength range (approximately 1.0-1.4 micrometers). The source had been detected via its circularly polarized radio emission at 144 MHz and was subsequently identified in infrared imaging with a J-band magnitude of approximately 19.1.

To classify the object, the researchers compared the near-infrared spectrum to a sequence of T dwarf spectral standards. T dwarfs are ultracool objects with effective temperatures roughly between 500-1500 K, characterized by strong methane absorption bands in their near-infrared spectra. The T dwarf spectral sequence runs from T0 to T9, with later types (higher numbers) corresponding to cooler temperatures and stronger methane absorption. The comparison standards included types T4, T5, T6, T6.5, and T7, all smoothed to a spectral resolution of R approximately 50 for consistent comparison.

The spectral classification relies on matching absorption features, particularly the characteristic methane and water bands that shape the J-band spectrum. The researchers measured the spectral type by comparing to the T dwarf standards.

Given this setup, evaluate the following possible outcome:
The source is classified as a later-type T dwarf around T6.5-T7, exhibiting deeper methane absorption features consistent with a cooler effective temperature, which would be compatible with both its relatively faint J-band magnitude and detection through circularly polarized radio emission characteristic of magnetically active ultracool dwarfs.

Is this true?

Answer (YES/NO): YES